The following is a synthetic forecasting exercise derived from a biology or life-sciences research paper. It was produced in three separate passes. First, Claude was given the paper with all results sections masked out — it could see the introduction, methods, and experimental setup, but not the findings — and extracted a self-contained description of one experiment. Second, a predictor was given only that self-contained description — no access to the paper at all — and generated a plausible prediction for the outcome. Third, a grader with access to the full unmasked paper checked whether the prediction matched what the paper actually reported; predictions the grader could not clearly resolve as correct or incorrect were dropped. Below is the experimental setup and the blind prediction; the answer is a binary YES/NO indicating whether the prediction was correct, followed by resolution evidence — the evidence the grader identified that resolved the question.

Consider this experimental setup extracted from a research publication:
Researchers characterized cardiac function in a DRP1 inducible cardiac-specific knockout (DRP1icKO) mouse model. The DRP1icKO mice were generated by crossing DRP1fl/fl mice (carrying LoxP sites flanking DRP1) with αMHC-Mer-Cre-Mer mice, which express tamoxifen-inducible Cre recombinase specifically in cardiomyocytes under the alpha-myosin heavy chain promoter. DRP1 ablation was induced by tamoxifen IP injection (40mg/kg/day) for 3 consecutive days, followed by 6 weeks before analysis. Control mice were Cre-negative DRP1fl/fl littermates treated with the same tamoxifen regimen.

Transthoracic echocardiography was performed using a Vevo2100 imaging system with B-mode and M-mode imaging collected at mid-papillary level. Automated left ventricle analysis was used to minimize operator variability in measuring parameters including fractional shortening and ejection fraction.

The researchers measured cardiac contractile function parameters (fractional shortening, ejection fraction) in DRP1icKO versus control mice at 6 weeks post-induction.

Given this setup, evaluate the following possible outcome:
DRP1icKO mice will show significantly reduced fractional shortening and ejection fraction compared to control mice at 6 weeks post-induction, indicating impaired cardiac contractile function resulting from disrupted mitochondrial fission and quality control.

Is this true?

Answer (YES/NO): YES